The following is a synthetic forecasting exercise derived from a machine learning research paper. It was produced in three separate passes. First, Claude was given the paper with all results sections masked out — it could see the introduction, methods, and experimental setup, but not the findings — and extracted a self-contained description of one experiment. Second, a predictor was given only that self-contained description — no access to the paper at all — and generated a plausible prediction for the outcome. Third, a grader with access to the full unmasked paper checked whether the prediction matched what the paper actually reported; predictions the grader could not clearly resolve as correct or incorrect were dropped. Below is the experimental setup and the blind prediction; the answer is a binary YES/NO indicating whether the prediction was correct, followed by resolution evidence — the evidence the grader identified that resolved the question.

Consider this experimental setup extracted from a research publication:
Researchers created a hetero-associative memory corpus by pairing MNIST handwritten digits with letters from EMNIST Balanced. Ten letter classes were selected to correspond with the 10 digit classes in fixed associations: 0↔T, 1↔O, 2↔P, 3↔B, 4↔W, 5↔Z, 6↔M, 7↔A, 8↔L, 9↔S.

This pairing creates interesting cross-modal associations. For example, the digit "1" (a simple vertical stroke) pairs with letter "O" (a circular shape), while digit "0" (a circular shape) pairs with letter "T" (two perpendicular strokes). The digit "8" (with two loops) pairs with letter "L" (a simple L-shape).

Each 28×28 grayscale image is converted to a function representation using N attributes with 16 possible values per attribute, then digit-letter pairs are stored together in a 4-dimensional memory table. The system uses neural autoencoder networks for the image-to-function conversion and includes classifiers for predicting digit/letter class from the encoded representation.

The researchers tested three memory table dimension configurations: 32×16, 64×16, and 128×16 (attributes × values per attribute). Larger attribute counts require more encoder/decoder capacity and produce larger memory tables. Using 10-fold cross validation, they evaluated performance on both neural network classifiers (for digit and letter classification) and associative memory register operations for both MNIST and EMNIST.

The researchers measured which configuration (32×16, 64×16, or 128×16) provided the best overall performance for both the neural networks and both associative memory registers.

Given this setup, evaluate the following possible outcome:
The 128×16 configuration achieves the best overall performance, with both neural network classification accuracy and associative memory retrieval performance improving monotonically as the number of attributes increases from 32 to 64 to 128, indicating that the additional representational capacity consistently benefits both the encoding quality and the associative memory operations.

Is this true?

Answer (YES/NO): NO